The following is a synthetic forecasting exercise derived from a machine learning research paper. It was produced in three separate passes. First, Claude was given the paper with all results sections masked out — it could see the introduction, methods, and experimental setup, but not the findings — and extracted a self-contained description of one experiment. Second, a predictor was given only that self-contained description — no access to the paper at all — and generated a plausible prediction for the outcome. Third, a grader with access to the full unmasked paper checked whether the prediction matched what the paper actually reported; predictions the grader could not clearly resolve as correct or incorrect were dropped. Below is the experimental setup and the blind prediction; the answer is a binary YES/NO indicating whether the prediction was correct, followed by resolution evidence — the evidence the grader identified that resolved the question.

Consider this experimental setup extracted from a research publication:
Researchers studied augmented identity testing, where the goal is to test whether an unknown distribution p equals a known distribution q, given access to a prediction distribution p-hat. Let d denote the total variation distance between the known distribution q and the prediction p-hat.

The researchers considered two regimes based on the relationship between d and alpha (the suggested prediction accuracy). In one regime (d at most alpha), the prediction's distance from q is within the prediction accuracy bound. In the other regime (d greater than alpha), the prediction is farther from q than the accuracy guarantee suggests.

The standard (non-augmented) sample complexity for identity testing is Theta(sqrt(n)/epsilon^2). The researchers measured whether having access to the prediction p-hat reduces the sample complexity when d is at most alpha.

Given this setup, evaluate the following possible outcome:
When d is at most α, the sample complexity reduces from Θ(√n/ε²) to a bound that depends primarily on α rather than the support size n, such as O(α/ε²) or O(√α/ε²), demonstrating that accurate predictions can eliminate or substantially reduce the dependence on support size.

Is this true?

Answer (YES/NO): NO